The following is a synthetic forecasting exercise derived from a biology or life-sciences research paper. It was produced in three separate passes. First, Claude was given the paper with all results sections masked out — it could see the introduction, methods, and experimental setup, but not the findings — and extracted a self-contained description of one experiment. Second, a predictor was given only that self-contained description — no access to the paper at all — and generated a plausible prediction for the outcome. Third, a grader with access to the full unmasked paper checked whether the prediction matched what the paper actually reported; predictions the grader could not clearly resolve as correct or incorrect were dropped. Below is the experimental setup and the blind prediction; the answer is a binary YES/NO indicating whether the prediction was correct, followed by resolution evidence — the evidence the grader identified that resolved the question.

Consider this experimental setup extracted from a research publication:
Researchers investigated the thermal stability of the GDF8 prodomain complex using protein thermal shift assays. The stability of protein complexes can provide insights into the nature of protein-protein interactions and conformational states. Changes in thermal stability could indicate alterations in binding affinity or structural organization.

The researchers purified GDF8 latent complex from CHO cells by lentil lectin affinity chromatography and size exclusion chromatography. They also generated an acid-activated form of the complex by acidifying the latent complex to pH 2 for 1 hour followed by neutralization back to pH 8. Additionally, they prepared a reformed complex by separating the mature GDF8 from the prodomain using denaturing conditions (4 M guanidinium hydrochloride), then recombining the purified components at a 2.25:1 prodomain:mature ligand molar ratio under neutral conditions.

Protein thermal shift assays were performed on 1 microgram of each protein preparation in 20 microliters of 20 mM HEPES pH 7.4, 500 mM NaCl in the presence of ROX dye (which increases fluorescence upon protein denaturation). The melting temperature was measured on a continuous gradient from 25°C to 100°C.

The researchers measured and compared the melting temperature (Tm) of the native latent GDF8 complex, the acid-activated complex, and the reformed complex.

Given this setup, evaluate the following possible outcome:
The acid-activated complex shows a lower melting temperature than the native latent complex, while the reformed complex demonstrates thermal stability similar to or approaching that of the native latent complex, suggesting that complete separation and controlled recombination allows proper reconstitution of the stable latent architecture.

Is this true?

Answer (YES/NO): NO